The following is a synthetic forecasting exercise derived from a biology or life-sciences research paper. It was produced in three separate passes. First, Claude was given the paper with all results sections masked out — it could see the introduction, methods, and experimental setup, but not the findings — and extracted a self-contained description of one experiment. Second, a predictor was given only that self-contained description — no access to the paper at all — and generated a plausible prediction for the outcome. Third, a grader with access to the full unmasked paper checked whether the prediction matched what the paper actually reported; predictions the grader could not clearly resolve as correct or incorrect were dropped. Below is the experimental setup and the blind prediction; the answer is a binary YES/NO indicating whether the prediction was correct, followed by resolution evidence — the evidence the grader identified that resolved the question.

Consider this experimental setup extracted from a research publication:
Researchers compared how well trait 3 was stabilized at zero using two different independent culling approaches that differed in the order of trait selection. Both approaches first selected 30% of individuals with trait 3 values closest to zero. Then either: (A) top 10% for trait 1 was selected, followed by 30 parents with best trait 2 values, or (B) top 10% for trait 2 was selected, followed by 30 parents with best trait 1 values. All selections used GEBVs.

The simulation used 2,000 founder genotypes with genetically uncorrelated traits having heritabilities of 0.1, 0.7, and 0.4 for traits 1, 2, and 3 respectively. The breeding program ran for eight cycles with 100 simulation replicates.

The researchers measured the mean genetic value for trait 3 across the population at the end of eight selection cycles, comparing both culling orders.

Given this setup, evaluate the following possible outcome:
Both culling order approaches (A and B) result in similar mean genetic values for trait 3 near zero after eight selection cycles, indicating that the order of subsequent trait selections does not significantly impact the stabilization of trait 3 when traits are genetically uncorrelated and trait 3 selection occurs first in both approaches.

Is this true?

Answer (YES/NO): YES